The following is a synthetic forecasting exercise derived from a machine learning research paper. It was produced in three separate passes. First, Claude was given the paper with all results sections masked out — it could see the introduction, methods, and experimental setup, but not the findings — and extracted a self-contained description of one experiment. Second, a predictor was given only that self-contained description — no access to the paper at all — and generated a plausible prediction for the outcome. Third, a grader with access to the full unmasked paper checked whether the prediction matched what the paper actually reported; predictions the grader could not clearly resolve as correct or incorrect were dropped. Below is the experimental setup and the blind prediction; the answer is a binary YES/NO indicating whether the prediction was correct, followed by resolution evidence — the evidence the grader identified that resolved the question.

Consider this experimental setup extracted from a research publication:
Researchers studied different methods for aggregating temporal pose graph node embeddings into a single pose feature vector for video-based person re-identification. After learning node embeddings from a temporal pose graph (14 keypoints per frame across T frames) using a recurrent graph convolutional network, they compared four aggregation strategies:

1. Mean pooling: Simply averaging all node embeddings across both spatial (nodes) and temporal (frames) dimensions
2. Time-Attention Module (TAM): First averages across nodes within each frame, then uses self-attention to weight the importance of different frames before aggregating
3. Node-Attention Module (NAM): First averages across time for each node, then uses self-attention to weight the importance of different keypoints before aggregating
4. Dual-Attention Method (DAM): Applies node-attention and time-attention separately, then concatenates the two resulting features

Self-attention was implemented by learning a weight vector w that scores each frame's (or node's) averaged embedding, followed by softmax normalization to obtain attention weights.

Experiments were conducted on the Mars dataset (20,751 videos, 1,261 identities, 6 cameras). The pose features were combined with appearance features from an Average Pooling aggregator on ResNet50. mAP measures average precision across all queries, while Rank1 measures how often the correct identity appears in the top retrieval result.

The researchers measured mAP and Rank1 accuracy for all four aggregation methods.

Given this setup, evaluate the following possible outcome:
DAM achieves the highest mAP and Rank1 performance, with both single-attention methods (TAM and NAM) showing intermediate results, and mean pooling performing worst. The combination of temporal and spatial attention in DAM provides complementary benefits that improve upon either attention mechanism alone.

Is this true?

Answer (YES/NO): YES